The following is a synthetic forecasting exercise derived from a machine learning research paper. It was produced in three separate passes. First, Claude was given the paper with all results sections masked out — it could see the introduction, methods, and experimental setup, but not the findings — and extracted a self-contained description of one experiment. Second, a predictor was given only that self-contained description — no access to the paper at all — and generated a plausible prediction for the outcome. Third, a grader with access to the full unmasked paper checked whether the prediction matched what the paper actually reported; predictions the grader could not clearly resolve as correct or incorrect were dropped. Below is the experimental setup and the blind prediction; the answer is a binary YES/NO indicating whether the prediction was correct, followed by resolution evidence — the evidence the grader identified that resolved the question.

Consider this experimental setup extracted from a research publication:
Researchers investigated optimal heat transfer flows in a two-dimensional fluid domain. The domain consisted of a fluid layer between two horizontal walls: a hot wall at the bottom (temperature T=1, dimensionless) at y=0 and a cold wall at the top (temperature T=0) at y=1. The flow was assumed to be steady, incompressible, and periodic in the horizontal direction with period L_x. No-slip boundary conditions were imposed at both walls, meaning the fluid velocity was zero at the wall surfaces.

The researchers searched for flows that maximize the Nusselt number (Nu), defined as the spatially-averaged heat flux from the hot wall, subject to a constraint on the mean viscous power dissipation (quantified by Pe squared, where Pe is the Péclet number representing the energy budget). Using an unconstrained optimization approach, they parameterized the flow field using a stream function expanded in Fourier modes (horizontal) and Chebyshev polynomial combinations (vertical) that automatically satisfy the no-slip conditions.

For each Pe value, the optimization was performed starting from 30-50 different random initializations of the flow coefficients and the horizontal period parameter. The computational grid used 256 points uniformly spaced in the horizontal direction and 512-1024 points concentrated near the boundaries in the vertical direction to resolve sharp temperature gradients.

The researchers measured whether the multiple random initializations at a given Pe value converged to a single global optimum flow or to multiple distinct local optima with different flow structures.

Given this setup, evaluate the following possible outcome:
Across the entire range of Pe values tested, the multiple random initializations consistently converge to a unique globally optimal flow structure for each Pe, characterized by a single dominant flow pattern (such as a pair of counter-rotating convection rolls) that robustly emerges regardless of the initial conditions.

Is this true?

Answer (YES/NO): NO